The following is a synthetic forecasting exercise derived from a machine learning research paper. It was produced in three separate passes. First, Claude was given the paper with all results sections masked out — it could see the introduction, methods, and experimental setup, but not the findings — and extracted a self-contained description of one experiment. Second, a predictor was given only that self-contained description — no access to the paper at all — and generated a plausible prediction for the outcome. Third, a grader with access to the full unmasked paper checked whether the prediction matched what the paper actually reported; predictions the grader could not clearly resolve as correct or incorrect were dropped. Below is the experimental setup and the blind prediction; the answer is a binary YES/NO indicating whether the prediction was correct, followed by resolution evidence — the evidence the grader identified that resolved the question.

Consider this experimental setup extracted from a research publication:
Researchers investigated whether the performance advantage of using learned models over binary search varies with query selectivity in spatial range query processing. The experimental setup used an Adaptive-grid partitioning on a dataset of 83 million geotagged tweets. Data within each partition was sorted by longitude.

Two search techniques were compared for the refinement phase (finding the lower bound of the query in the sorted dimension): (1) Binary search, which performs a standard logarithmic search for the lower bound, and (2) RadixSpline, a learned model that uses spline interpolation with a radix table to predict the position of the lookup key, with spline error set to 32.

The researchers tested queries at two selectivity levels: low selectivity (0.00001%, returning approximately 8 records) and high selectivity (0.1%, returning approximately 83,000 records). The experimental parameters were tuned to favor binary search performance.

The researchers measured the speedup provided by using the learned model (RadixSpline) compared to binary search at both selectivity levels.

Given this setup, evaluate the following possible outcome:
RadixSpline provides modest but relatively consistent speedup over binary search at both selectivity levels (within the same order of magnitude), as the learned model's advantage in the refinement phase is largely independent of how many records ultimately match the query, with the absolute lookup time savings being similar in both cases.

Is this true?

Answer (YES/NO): NO